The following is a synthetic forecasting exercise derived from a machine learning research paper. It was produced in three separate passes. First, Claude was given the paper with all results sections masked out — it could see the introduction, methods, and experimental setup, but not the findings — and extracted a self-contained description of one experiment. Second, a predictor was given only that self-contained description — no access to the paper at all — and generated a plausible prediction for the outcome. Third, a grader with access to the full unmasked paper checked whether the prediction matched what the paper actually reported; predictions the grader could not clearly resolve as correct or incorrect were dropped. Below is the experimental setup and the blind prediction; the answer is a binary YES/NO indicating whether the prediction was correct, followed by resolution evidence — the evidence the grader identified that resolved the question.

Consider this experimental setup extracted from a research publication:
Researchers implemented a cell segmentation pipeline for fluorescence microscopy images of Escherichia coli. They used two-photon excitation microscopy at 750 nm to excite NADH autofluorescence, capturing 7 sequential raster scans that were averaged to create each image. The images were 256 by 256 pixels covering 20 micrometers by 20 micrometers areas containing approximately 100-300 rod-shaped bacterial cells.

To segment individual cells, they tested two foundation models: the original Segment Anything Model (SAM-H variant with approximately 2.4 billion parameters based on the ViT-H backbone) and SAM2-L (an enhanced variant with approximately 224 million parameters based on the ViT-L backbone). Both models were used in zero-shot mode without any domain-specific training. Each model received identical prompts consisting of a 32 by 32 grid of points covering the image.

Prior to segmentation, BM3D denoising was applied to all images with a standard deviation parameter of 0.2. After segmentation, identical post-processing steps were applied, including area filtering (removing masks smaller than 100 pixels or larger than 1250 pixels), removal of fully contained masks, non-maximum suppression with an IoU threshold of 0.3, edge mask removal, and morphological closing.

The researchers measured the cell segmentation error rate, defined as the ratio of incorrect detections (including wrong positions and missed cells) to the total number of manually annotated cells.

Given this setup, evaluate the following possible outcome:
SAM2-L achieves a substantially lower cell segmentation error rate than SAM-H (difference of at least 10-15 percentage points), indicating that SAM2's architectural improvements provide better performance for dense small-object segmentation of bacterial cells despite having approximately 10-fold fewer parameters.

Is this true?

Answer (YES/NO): NO